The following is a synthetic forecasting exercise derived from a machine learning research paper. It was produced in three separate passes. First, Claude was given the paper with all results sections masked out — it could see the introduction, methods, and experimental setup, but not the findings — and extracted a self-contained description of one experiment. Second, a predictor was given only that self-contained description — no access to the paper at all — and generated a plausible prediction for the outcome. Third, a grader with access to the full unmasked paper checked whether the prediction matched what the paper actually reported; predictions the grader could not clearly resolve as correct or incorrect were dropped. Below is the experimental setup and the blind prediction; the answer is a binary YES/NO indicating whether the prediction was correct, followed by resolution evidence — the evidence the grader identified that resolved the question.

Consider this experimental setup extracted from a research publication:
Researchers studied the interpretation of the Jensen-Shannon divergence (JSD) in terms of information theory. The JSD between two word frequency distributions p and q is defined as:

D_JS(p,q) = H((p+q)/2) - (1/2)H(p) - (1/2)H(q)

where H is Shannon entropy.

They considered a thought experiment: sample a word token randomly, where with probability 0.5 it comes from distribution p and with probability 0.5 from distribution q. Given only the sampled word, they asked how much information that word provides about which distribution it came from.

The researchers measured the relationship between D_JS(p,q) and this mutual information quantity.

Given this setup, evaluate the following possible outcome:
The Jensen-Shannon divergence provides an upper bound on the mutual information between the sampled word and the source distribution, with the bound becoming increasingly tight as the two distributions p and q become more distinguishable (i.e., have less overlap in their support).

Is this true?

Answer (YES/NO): NO